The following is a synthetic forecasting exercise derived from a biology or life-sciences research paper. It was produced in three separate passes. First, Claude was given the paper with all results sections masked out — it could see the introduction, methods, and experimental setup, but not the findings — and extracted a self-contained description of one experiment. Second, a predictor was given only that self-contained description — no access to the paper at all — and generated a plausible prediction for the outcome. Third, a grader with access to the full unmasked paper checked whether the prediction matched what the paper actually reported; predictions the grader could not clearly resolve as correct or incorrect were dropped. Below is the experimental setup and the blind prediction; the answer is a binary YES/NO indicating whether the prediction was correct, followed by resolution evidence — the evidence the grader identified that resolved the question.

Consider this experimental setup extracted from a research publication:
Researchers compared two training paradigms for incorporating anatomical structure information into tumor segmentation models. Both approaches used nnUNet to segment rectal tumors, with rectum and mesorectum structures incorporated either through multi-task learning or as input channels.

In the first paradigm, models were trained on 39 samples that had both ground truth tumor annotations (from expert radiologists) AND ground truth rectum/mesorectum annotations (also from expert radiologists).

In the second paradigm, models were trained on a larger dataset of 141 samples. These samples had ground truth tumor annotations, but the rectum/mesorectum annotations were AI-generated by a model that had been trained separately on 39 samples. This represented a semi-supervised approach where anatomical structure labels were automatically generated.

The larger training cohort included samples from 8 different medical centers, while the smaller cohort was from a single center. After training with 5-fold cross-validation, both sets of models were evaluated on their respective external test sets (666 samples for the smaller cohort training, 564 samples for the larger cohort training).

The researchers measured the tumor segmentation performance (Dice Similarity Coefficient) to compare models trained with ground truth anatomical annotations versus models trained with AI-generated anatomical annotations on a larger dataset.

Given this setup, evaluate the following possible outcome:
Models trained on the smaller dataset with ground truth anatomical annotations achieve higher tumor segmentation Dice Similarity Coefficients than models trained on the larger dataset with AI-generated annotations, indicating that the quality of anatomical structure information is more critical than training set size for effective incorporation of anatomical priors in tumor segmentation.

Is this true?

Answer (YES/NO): NO